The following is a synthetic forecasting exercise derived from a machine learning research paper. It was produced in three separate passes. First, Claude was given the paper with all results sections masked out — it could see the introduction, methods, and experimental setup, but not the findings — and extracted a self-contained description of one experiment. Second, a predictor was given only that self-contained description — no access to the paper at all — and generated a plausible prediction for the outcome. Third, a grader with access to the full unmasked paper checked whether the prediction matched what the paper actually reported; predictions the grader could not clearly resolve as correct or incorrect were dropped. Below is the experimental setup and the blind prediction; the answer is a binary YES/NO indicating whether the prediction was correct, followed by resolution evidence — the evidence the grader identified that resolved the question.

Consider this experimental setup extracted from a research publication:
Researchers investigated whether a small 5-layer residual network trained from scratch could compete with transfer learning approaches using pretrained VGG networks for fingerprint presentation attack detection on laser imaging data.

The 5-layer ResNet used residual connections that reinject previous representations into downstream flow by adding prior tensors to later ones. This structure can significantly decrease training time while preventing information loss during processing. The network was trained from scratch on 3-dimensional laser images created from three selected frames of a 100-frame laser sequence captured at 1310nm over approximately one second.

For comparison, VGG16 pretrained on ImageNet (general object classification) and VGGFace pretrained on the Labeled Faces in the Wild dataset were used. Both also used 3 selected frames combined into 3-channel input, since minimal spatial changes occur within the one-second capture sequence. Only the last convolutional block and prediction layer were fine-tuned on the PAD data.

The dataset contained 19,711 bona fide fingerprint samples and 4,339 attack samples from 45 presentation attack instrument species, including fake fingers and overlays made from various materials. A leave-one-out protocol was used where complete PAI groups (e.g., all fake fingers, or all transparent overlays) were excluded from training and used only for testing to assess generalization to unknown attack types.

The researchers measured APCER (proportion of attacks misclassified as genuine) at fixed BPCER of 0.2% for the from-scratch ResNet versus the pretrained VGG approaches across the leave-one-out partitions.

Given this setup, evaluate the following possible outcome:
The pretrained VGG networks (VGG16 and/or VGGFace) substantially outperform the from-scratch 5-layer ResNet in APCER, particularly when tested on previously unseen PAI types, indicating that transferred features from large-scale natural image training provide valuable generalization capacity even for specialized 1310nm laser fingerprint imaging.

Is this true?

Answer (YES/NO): NO